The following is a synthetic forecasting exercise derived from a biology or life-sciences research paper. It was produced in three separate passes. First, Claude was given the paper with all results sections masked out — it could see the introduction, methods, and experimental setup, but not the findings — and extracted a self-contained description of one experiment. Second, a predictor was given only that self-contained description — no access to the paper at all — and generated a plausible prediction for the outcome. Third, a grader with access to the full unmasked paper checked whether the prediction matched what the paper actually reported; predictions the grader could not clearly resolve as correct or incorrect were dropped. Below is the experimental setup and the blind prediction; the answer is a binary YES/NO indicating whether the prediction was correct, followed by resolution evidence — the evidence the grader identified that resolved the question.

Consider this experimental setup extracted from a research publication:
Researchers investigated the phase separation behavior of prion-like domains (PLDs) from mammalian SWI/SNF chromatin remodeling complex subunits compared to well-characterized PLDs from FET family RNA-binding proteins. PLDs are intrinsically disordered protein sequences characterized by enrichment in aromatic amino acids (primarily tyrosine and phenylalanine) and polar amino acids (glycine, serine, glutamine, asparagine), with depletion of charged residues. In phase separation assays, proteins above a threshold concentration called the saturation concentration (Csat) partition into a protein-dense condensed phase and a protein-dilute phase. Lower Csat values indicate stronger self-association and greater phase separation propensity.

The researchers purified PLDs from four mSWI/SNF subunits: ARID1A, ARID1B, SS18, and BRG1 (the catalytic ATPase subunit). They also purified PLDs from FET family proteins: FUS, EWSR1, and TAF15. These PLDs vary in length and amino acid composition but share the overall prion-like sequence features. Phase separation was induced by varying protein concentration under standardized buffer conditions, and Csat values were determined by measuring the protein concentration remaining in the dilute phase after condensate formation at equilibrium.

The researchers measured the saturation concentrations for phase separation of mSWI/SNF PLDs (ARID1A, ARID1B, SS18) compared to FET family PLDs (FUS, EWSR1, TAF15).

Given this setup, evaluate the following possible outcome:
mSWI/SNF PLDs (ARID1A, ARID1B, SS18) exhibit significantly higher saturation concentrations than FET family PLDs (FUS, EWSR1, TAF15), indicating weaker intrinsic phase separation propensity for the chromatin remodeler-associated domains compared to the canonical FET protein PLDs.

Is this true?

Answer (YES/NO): NO